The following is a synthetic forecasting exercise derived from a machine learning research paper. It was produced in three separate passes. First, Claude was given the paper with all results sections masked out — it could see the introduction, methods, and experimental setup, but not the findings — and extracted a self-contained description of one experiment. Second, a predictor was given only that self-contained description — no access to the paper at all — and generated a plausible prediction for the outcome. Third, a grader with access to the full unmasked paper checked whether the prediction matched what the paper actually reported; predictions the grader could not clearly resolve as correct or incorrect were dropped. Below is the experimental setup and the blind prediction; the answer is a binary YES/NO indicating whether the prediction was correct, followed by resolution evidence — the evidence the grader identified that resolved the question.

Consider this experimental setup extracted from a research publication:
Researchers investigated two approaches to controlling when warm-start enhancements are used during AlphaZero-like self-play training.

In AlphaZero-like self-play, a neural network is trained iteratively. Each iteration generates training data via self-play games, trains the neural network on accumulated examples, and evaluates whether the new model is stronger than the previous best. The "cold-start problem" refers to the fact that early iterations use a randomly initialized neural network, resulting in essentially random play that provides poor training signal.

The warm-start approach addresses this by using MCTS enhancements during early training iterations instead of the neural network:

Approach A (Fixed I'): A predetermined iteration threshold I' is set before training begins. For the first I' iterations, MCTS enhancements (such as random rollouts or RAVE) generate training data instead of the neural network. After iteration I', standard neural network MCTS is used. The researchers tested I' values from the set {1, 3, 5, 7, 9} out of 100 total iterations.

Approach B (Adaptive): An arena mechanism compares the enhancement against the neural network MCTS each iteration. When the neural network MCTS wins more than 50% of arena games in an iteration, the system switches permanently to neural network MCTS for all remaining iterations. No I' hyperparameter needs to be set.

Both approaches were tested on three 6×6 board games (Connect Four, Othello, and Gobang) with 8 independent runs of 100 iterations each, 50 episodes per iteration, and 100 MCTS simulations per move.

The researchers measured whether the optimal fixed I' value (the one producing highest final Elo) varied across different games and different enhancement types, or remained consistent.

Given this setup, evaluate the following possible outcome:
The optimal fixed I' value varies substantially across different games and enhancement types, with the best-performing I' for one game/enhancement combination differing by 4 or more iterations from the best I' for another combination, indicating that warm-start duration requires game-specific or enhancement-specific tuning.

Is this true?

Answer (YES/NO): YES